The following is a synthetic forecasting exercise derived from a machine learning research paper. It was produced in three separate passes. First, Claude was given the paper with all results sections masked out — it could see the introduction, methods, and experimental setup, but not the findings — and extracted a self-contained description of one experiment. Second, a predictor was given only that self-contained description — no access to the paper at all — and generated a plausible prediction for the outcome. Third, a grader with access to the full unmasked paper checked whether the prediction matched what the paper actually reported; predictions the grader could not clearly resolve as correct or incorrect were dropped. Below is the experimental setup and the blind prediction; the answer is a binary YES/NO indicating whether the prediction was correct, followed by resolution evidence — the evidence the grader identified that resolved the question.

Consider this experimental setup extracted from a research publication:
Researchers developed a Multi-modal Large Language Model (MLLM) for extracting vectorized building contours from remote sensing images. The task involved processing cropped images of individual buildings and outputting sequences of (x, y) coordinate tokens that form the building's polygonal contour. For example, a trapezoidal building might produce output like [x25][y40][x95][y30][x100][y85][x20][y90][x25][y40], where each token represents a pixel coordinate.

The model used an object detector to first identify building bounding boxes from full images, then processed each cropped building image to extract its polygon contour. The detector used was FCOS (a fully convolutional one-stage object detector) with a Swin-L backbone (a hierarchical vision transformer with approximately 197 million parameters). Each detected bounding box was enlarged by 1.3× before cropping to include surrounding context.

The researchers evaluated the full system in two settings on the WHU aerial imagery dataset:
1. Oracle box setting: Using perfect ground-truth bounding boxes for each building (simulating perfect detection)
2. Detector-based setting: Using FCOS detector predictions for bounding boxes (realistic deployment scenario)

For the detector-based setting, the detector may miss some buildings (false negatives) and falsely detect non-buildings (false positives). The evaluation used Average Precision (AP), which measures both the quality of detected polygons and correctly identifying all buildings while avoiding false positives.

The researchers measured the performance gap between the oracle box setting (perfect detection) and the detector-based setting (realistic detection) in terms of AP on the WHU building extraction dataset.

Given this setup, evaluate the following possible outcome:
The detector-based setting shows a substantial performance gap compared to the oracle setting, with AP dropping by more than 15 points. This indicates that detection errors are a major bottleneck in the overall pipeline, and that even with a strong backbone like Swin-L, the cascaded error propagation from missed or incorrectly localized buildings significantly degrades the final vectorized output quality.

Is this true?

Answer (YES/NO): NO